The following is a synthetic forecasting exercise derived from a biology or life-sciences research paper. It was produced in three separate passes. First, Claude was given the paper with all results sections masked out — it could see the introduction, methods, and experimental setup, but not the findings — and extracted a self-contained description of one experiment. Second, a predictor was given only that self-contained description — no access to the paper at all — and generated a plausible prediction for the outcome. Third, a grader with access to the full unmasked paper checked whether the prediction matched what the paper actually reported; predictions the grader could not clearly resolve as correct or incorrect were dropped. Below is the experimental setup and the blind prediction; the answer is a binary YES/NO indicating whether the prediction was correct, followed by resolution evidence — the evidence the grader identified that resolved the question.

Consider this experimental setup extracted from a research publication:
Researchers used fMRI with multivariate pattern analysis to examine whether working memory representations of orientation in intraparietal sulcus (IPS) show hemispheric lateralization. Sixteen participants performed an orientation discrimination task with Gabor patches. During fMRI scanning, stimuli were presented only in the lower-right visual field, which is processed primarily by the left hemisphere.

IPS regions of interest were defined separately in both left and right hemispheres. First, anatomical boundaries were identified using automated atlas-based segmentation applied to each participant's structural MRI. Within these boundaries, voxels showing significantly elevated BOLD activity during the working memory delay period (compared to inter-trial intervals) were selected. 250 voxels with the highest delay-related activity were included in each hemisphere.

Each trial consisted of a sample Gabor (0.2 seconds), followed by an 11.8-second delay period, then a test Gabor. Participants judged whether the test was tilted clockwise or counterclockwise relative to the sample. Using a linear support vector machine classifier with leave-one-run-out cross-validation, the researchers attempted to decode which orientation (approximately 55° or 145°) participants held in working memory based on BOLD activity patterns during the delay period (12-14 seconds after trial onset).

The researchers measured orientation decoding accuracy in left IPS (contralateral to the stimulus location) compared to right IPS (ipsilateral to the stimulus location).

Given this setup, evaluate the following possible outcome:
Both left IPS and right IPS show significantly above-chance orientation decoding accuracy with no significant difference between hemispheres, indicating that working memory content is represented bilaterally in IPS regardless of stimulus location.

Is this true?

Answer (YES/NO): NO